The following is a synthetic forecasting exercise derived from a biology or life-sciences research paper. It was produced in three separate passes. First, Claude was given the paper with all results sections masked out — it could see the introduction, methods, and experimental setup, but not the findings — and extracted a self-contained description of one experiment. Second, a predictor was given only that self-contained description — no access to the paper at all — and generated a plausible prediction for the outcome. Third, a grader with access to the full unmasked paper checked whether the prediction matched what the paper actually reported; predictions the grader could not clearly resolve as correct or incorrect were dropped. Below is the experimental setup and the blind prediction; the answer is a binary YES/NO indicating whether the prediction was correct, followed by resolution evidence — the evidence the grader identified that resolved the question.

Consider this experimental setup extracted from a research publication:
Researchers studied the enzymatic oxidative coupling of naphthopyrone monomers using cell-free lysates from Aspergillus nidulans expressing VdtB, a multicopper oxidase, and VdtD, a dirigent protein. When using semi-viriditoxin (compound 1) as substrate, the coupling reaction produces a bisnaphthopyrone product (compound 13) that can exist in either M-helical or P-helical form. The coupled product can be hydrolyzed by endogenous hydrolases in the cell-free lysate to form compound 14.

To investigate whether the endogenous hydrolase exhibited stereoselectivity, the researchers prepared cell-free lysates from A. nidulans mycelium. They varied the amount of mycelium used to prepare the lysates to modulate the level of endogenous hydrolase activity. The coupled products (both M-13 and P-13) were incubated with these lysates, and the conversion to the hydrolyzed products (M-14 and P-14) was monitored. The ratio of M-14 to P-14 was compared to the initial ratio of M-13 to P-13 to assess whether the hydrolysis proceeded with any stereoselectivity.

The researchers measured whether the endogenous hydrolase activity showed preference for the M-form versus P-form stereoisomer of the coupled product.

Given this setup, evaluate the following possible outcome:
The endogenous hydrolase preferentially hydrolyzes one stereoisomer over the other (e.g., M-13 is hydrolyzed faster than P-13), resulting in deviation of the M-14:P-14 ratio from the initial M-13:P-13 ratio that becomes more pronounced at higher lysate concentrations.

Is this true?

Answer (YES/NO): YES